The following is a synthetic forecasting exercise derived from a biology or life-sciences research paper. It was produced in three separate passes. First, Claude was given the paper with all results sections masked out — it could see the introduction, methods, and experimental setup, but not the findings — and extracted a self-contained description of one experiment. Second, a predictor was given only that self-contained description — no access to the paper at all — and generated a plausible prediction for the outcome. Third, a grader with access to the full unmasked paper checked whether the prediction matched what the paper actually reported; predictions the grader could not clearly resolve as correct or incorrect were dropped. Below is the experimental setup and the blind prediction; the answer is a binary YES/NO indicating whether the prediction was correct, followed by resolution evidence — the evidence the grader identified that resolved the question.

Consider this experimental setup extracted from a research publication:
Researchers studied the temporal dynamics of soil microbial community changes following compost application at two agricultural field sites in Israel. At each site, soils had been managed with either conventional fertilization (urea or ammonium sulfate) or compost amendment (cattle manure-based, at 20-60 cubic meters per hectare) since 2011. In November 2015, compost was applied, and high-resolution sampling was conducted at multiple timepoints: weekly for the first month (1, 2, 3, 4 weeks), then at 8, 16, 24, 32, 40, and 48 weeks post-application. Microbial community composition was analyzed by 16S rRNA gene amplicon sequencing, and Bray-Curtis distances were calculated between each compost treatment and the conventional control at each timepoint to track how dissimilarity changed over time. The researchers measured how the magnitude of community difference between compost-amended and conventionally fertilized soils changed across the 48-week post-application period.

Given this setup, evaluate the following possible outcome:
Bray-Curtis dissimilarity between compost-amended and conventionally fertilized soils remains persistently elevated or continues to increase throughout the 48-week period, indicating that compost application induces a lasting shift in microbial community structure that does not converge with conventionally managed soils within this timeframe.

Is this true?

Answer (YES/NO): YES